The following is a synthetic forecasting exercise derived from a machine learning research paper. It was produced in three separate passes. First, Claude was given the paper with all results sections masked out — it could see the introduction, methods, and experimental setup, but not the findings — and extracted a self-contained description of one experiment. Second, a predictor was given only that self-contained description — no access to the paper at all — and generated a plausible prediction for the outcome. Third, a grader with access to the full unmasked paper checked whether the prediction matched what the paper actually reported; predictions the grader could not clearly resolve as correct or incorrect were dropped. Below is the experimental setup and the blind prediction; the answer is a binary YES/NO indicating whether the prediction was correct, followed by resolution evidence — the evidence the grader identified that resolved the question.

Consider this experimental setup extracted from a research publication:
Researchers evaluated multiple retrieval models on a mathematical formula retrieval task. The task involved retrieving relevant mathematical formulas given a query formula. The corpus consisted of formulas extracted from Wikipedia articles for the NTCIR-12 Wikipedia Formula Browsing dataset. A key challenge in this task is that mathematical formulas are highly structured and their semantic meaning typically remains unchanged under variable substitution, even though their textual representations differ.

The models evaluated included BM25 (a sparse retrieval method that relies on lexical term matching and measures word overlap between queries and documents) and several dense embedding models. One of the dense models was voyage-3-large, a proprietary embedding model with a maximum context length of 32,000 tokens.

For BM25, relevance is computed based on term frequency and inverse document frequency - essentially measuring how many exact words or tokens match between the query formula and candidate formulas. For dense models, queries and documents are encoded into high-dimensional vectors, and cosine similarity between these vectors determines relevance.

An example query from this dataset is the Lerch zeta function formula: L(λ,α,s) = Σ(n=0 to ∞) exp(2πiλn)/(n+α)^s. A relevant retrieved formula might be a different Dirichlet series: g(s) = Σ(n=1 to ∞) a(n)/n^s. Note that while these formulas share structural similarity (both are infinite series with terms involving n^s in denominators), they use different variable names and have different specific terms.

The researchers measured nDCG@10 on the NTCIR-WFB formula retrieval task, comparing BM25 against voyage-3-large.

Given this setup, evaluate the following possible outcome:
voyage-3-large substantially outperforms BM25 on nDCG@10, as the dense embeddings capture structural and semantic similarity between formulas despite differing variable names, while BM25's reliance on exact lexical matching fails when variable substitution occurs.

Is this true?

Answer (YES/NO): YES